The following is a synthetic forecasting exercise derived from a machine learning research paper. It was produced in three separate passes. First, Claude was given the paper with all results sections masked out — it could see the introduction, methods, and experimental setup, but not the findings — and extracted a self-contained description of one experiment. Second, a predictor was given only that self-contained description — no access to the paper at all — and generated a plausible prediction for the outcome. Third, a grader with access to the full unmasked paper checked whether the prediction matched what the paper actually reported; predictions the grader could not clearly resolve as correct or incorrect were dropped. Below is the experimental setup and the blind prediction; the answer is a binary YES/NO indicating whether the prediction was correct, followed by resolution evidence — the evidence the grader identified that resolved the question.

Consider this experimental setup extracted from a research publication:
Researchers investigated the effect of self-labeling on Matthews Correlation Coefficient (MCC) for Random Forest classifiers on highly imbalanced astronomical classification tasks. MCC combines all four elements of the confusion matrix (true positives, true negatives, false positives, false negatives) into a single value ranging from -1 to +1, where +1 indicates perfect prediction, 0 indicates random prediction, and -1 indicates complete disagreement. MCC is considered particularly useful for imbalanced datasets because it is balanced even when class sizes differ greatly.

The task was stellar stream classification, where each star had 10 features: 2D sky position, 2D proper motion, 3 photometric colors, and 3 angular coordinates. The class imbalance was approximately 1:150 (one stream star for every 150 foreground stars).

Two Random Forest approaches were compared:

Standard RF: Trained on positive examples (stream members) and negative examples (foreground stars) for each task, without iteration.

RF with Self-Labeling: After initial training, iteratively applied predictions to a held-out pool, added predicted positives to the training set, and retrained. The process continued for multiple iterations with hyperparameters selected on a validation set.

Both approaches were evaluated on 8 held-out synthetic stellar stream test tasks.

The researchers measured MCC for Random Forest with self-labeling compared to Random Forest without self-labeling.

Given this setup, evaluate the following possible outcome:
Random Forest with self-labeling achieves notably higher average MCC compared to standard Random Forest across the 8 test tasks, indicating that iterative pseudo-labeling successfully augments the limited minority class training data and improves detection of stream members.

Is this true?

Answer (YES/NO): YES